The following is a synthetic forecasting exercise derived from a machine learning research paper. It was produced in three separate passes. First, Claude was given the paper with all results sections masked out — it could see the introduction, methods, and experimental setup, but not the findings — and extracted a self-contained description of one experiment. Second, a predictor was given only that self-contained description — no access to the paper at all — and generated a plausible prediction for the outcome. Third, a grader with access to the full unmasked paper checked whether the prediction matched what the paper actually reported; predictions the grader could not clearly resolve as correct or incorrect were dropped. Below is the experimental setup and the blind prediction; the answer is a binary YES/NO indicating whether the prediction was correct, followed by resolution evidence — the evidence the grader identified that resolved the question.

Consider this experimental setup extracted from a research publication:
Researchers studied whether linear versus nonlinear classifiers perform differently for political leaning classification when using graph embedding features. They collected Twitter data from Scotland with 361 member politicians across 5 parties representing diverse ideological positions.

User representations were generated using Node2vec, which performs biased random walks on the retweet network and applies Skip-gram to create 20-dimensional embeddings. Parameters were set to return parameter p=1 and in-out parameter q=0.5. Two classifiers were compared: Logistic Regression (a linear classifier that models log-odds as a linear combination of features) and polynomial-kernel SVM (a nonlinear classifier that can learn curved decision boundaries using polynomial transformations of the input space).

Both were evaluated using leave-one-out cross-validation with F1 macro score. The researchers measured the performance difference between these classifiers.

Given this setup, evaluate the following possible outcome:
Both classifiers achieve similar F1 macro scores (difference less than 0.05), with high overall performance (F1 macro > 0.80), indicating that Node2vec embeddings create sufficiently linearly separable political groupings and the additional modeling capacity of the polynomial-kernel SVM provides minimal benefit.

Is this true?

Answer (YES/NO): NO